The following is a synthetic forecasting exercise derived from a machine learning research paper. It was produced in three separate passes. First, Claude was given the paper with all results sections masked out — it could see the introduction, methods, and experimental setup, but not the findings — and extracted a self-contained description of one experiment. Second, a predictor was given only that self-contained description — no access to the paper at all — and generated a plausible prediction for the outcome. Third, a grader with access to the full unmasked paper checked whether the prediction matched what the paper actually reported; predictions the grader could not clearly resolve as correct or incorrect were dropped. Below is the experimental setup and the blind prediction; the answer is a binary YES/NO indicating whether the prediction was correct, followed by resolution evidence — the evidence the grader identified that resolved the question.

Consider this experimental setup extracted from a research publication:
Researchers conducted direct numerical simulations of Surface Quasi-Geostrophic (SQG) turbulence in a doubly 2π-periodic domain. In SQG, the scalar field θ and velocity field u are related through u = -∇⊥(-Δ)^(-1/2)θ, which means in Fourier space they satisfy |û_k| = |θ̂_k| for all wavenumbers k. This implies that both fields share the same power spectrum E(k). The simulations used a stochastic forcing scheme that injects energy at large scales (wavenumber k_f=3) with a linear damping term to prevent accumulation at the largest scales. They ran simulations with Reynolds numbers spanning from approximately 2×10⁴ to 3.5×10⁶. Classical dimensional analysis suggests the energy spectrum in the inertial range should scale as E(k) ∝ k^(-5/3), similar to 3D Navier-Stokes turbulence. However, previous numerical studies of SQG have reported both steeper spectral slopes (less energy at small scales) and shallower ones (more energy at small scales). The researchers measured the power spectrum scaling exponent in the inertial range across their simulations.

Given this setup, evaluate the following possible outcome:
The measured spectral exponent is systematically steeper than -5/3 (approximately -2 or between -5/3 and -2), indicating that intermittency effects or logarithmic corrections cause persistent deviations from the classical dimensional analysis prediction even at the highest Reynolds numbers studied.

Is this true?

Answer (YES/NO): NO